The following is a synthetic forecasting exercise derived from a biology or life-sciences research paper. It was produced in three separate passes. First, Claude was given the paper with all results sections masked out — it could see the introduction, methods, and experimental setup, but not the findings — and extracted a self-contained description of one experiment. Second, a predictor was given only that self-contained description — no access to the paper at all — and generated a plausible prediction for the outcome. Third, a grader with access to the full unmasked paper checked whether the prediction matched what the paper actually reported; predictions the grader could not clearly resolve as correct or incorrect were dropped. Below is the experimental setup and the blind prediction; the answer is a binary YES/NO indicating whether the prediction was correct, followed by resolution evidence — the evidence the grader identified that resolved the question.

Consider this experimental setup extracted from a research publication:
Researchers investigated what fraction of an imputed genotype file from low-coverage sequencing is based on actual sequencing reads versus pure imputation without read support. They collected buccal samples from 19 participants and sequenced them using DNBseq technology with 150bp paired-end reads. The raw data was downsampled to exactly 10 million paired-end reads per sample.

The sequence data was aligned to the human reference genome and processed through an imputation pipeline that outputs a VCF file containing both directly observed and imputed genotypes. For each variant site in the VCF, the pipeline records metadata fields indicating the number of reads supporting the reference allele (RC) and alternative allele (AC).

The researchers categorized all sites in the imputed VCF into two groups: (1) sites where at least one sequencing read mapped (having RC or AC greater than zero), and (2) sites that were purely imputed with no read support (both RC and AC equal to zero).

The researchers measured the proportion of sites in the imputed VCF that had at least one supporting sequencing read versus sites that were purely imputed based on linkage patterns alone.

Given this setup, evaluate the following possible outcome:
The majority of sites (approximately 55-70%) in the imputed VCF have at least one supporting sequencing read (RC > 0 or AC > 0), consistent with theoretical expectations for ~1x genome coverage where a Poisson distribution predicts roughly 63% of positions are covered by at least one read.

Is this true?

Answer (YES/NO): NO